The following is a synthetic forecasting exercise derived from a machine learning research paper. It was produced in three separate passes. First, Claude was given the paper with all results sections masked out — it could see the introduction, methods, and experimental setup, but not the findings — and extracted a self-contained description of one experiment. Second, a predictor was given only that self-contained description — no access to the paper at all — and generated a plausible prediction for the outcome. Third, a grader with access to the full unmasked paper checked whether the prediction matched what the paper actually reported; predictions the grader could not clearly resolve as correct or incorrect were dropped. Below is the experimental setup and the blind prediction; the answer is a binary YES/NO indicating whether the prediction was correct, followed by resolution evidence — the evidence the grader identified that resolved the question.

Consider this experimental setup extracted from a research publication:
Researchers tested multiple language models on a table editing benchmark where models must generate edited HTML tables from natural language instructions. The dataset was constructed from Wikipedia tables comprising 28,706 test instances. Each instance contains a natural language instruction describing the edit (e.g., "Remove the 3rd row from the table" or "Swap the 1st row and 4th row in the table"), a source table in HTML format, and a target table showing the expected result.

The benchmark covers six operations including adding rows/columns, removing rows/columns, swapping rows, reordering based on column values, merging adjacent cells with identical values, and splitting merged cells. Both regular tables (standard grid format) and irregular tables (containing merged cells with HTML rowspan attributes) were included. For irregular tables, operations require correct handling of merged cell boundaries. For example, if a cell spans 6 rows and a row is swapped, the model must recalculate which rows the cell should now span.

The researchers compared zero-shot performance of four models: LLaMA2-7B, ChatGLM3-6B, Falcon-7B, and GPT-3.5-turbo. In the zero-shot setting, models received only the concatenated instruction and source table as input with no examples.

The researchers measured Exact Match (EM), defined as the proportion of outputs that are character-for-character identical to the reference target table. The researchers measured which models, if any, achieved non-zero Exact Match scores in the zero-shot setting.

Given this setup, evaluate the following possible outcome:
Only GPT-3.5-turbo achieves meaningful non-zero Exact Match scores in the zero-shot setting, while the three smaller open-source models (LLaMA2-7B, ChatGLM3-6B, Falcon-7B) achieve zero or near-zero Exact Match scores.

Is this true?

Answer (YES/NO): YES